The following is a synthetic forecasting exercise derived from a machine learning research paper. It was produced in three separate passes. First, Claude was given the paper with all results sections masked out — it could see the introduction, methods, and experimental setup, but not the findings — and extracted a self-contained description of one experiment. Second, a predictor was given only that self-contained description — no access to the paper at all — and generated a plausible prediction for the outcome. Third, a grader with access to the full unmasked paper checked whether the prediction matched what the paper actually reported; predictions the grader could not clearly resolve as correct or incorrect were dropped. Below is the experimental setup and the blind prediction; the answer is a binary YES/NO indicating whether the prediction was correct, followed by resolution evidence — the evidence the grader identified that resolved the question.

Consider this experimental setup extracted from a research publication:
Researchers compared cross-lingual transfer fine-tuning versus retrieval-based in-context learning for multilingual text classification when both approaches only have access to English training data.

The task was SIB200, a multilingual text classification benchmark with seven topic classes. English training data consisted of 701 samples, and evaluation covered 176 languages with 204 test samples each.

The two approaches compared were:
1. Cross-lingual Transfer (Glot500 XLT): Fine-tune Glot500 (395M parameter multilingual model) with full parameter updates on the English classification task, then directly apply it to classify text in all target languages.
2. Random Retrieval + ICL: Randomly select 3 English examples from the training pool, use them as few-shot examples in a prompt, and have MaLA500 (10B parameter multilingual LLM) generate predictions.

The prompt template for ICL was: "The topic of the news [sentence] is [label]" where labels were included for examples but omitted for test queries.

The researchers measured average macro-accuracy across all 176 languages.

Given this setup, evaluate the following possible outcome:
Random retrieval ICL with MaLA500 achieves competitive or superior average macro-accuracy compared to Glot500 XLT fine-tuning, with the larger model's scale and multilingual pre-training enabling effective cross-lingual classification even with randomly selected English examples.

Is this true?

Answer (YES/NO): NO